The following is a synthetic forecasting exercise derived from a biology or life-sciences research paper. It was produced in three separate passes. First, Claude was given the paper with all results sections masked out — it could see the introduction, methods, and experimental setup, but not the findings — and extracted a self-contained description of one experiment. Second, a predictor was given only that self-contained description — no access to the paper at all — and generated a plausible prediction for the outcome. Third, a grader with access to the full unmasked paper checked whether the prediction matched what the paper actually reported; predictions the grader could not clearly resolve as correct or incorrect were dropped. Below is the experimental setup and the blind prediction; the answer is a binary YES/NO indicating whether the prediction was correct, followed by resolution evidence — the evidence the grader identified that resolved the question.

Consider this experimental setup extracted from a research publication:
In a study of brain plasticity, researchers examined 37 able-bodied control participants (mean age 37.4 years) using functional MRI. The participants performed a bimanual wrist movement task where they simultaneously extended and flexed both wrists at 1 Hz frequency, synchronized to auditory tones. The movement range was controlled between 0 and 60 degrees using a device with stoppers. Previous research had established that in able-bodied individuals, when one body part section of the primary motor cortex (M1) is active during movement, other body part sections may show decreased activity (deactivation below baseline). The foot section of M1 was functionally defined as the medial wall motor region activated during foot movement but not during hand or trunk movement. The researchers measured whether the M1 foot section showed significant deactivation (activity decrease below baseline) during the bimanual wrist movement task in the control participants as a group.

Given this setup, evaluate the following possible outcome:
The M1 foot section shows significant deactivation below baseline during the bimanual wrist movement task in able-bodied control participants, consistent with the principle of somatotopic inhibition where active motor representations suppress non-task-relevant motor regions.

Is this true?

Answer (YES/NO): YES